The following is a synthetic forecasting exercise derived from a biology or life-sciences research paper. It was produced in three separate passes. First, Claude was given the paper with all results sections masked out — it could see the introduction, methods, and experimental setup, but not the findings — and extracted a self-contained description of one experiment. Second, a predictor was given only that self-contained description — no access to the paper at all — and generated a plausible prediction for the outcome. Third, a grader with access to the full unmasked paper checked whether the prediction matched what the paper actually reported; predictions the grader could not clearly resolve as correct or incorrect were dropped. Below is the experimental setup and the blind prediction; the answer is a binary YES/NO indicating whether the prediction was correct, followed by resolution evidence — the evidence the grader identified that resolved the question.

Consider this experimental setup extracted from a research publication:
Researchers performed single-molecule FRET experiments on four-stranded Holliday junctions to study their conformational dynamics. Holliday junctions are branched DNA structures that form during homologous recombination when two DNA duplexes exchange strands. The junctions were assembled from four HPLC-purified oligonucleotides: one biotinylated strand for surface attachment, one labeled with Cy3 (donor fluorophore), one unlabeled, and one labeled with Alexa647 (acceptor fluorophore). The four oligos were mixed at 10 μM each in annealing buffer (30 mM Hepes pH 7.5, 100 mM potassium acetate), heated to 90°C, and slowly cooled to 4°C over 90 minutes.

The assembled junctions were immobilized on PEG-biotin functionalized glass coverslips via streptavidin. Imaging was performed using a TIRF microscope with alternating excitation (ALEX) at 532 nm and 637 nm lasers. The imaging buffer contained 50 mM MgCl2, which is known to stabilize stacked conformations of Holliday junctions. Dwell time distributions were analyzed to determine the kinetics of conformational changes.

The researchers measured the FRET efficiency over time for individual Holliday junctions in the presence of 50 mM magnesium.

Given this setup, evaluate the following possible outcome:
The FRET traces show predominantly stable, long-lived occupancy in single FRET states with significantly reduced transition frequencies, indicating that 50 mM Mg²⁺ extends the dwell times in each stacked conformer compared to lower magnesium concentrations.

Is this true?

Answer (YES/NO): NO